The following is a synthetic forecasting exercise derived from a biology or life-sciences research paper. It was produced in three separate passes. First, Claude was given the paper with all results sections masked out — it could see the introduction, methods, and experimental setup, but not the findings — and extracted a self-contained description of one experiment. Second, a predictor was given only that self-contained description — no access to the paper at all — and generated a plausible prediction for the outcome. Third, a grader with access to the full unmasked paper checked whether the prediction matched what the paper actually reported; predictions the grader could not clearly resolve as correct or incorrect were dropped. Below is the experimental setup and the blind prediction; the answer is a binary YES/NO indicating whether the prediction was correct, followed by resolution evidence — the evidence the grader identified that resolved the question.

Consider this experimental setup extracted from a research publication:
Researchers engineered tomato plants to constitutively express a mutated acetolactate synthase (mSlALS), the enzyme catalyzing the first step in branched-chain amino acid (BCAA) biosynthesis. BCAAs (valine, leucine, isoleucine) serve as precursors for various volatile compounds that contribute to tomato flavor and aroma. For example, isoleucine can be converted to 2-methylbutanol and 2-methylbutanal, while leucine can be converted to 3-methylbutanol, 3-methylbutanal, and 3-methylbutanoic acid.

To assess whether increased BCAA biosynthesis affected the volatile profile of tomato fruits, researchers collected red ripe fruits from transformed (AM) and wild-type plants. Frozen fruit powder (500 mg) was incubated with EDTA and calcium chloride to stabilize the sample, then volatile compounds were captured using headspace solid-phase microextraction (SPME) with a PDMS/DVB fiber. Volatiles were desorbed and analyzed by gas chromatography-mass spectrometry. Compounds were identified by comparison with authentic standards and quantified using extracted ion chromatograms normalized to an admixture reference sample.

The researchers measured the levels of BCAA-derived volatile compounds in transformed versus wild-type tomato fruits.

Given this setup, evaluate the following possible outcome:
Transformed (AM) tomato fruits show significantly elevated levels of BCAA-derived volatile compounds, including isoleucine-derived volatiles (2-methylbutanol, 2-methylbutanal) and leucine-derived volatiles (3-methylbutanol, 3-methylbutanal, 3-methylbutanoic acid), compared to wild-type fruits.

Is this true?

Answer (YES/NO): NO